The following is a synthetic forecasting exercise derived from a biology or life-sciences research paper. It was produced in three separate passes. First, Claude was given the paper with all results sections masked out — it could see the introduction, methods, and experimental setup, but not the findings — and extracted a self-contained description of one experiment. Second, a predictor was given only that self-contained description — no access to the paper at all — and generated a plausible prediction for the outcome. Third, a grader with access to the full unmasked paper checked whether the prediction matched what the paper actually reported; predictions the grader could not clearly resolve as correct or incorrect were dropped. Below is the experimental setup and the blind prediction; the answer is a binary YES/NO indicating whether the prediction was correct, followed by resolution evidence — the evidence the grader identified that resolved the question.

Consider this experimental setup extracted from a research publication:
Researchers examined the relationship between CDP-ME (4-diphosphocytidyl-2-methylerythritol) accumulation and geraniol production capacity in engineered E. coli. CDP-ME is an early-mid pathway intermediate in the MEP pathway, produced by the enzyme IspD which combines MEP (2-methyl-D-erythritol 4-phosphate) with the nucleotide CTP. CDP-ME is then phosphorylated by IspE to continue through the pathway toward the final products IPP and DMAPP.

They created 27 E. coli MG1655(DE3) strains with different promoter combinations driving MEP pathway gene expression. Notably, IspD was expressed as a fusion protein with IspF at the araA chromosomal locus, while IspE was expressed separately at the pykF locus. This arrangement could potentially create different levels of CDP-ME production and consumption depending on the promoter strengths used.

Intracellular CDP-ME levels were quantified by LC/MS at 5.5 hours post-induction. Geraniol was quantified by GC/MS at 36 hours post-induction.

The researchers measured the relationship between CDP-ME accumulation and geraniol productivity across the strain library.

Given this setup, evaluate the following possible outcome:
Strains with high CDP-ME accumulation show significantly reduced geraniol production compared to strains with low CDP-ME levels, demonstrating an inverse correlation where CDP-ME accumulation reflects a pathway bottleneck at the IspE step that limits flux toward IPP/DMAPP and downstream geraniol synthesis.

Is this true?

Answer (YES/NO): NO